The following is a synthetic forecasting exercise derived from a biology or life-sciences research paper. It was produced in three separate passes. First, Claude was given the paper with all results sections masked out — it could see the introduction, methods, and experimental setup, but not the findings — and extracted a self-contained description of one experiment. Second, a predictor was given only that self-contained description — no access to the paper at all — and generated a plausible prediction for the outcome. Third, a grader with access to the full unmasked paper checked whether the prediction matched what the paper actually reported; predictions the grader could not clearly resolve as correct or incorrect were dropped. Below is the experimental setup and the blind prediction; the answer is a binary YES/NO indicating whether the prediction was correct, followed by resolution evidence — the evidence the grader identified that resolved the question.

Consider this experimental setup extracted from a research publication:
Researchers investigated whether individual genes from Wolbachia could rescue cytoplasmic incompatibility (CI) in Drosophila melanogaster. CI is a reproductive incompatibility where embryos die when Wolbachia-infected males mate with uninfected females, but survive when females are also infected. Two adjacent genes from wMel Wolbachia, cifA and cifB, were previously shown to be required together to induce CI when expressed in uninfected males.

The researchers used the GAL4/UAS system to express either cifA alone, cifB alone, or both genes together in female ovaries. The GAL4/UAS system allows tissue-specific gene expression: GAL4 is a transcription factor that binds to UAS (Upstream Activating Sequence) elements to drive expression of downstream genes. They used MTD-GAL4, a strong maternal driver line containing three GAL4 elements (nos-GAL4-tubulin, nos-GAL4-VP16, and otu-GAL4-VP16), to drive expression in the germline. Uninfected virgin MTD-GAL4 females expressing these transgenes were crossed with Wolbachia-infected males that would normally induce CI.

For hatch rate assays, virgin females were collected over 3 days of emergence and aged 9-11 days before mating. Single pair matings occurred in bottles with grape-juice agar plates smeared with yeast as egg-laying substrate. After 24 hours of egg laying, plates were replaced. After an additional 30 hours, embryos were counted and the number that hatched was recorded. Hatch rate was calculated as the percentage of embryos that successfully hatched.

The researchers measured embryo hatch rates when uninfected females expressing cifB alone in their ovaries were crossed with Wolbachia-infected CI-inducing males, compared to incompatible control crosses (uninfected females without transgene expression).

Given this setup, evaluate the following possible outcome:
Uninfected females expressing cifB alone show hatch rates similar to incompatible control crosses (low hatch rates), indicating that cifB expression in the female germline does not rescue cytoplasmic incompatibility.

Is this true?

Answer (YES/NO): YES